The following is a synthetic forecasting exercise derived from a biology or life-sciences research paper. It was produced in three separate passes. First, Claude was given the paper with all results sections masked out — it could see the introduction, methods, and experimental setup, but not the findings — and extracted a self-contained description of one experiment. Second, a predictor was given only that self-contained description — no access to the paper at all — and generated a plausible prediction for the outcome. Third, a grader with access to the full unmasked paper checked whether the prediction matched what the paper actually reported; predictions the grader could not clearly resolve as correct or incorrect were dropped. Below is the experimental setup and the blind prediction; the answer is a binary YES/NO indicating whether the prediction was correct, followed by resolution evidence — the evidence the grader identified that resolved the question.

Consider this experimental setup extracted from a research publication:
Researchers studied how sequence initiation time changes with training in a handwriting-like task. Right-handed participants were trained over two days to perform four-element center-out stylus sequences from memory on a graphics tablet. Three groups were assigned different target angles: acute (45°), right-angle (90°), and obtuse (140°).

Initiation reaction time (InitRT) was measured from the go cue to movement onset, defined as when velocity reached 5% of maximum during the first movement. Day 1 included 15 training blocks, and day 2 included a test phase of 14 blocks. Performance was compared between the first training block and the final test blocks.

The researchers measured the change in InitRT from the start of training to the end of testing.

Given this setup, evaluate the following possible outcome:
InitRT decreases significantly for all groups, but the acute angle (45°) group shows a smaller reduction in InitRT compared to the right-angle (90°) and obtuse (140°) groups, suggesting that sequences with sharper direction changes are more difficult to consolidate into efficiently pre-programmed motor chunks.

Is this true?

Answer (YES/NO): NO